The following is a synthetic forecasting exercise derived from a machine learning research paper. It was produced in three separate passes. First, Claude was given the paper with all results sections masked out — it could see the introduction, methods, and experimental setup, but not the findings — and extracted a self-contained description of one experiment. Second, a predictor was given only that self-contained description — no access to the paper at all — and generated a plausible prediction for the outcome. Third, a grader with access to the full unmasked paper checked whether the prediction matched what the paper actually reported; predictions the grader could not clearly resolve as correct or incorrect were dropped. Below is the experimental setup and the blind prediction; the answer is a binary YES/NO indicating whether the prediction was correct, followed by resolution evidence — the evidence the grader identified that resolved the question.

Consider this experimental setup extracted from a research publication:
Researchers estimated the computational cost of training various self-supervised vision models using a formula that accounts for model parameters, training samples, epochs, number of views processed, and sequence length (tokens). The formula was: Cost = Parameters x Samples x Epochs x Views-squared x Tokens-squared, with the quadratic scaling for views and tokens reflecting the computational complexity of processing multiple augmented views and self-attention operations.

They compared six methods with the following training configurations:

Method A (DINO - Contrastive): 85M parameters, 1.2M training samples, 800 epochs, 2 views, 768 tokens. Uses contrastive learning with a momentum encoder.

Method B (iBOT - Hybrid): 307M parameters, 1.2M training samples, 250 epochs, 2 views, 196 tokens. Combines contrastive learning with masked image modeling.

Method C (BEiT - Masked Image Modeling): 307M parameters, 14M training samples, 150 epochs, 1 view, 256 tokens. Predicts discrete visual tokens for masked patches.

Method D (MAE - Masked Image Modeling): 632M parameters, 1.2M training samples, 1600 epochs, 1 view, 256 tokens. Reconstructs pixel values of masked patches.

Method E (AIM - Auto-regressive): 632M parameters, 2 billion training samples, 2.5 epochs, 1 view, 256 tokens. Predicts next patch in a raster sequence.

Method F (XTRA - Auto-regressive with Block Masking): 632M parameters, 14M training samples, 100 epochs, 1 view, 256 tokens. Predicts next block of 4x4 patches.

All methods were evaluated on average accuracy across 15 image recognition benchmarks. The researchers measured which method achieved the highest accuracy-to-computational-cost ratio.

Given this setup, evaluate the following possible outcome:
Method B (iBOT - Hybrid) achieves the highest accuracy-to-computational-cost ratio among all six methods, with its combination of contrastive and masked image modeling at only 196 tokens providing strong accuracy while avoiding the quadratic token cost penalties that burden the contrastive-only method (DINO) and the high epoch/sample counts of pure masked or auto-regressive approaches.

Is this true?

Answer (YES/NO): YES